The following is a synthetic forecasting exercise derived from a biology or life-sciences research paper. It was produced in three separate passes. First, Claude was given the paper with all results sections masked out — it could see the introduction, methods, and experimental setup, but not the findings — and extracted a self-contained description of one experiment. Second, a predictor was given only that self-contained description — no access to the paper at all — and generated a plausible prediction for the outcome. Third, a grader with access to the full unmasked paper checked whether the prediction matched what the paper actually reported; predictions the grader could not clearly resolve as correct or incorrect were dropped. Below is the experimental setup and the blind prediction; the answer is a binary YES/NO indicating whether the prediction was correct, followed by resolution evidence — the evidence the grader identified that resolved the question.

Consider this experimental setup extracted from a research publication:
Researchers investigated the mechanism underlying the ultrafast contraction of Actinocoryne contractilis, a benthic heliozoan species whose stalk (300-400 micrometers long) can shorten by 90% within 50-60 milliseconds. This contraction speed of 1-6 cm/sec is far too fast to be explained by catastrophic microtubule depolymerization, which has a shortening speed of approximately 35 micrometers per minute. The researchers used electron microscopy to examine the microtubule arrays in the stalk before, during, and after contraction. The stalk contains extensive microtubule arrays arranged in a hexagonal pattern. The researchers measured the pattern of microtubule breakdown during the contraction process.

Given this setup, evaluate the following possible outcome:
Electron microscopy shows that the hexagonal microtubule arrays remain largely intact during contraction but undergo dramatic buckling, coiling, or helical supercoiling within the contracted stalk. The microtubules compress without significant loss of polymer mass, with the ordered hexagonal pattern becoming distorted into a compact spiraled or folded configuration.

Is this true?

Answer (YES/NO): NO